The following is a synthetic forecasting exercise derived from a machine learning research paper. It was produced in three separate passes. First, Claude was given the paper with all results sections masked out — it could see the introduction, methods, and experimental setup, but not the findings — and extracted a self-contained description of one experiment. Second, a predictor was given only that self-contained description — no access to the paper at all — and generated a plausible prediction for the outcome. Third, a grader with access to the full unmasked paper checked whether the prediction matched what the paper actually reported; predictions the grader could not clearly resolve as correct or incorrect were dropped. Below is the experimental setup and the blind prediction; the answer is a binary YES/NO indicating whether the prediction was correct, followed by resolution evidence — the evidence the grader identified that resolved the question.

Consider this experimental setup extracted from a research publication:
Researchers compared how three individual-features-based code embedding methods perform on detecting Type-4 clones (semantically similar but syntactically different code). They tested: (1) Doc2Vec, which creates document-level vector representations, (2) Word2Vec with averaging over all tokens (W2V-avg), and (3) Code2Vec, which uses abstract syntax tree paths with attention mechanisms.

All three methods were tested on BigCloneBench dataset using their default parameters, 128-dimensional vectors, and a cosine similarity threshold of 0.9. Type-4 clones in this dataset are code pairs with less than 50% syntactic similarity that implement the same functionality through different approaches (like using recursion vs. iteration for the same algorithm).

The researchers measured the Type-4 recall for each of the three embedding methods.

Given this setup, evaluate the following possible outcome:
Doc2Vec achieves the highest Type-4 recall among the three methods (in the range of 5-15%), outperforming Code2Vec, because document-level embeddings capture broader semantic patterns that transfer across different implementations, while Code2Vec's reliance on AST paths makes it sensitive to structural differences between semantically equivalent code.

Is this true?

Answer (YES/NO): NO